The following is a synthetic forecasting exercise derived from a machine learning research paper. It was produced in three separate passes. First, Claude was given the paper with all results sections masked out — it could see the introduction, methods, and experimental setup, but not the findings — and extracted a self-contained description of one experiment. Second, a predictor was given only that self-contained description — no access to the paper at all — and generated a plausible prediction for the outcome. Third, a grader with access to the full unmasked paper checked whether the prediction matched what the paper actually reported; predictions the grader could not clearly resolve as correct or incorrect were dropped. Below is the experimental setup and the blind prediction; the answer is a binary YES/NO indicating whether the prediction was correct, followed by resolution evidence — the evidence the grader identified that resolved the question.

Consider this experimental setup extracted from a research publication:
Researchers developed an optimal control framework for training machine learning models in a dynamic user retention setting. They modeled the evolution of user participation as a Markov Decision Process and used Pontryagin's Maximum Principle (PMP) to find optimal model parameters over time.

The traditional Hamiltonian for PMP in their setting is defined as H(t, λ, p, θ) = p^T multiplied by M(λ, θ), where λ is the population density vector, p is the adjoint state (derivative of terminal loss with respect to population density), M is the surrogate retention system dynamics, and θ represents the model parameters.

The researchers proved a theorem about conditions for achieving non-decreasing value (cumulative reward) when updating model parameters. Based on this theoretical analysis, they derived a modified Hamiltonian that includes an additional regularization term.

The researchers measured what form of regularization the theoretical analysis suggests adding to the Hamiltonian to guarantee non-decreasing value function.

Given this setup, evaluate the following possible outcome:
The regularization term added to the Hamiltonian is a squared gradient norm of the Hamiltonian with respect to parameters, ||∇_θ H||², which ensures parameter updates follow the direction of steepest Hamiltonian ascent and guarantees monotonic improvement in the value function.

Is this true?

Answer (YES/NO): NO